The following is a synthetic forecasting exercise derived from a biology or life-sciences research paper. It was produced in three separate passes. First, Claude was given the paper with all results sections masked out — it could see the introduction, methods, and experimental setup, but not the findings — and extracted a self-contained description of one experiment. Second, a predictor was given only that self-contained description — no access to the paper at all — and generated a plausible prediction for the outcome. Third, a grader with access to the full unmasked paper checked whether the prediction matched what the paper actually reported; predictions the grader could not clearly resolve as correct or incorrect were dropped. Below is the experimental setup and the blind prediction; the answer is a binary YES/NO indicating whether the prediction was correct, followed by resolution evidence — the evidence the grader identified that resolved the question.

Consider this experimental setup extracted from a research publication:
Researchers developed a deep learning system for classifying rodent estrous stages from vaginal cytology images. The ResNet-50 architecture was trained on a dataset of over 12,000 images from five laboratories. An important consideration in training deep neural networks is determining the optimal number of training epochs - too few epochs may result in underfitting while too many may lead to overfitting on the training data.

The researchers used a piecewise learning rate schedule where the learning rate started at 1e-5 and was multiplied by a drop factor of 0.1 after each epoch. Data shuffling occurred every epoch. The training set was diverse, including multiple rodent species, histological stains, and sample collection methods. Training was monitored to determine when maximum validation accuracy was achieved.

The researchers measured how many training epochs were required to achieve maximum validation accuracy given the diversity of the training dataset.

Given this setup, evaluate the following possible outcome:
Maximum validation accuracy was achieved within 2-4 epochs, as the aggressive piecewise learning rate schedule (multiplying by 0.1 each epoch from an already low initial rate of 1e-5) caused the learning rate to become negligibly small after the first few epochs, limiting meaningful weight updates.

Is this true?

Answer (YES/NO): YES